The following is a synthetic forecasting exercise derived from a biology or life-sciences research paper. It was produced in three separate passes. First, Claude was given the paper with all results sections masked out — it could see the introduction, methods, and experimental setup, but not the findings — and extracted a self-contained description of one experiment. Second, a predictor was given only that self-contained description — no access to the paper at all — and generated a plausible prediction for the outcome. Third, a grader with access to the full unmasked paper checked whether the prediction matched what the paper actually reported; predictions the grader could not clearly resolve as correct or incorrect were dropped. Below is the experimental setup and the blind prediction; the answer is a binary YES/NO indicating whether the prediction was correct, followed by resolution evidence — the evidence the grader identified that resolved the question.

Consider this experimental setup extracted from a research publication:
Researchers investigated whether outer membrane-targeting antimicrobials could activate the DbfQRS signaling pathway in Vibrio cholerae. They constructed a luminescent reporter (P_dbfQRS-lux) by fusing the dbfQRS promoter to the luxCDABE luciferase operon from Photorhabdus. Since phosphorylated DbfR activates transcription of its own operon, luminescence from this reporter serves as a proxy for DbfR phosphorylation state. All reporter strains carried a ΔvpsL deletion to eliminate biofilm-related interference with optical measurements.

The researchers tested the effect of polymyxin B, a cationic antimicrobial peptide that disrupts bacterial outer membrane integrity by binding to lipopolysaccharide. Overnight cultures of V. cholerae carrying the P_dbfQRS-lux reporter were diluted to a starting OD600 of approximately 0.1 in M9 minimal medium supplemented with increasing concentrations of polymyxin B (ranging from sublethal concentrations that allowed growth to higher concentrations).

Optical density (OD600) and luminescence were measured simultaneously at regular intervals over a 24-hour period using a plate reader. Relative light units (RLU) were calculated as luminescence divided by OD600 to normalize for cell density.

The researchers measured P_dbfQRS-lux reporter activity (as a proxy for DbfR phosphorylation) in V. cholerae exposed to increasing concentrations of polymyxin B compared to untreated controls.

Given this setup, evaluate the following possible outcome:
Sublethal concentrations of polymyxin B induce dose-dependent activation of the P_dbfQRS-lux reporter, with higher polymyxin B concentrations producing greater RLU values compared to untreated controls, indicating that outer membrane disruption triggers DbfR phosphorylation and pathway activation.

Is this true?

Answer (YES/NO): YES